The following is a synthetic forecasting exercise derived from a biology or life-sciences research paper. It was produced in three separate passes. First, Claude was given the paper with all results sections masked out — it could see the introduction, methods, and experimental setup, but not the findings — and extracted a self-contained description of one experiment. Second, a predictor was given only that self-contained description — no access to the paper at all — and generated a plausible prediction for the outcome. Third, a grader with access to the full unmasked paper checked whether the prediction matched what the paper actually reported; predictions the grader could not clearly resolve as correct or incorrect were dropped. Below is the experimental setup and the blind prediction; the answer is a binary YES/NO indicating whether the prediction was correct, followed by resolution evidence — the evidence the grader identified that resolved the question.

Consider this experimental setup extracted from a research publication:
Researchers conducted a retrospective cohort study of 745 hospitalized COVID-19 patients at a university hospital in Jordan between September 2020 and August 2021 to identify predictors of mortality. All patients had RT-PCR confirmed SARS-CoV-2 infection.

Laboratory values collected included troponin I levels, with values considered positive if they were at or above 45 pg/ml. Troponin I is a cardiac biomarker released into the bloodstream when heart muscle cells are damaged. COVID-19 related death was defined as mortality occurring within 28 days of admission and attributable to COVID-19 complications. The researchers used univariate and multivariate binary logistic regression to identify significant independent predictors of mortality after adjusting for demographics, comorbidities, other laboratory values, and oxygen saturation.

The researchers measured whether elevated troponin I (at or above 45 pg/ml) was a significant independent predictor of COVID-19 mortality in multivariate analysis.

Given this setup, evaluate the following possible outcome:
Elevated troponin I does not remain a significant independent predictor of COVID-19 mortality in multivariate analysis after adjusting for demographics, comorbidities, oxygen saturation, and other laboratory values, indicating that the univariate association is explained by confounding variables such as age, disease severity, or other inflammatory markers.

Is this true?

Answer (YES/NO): NO